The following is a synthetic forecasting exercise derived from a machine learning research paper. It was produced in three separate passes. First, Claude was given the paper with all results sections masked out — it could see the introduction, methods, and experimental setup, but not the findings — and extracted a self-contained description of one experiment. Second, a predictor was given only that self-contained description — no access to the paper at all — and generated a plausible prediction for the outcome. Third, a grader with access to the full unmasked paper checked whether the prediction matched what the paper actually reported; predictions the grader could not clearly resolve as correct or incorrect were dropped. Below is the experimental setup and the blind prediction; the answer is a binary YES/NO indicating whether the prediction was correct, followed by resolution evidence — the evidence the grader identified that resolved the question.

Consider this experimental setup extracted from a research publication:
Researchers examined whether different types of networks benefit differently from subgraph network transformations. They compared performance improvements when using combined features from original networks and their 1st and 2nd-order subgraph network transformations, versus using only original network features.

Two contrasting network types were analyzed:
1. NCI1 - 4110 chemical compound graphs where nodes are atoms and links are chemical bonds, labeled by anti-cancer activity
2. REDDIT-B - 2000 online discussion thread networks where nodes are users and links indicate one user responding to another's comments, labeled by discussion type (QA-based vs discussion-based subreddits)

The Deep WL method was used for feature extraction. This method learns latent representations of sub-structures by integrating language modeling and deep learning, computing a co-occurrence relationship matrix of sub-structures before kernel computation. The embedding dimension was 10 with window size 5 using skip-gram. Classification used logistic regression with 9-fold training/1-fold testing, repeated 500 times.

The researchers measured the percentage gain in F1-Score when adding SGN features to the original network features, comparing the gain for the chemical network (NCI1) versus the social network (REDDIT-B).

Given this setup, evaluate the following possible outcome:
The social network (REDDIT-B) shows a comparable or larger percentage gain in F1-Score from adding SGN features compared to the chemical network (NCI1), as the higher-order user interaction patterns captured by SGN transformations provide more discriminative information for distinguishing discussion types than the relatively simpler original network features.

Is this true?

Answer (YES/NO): NO